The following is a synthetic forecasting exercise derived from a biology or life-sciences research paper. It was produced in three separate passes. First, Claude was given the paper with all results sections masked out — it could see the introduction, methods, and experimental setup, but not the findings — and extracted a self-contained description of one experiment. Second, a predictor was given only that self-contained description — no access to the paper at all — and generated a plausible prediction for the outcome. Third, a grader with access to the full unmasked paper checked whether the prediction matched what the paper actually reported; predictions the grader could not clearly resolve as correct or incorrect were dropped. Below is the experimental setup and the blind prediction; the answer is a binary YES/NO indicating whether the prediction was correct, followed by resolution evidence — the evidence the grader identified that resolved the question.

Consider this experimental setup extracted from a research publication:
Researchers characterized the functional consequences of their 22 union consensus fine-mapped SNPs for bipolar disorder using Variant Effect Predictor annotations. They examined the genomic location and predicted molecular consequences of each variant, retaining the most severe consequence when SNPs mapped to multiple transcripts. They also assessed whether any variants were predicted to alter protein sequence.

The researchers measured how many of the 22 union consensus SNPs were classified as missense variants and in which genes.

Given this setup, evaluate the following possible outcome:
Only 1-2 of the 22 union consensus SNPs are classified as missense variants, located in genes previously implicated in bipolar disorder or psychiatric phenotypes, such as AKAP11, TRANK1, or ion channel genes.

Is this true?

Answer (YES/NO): NO